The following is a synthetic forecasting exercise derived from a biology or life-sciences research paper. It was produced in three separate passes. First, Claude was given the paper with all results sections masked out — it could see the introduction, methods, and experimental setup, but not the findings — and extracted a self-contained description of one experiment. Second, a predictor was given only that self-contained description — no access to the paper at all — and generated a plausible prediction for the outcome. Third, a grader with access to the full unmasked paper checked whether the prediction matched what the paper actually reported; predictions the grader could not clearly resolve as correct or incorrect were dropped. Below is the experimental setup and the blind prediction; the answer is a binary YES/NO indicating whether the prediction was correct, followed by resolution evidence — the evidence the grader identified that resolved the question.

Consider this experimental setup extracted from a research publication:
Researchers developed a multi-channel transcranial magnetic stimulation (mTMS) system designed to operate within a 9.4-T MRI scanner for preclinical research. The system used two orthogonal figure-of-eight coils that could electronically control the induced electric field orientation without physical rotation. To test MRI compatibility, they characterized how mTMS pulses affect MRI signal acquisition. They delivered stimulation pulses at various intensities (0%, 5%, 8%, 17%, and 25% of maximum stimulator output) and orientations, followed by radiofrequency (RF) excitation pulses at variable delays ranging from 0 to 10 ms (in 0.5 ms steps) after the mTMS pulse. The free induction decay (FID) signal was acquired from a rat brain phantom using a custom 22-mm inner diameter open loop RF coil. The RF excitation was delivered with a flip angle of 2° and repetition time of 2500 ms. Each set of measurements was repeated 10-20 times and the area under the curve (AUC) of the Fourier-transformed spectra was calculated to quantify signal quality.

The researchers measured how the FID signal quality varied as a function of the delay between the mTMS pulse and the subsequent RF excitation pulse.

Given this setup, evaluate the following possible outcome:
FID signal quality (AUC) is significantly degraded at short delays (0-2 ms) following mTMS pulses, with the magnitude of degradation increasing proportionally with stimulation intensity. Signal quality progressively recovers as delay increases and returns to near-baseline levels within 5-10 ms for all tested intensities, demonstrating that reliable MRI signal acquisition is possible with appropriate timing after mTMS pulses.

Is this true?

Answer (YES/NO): YES